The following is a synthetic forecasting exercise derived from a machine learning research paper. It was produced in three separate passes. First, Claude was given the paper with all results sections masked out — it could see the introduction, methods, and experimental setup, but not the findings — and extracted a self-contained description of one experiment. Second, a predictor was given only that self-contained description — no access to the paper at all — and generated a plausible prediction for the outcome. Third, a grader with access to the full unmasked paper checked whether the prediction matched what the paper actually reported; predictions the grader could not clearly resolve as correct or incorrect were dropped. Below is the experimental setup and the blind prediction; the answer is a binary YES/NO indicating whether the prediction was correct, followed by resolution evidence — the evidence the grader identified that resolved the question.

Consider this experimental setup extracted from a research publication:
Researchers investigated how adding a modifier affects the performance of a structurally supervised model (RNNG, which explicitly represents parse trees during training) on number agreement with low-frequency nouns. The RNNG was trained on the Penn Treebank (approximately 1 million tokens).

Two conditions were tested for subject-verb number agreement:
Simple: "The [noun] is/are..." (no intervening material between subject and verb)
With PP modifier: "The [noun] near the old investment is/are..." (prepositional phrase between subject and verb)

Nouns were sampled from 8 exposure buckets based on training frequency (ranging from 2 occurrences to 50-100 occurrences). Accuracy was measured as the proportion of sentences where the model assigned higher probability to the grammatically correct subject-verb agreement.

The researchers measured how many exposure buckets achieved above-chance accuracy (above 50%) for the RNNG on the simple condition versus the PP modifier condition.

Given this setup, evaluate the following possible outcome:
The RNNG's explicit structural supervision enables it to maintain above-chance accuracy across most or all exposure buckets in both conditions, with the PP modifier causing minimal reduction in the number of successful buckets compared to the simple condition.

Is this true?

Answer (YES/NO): NO